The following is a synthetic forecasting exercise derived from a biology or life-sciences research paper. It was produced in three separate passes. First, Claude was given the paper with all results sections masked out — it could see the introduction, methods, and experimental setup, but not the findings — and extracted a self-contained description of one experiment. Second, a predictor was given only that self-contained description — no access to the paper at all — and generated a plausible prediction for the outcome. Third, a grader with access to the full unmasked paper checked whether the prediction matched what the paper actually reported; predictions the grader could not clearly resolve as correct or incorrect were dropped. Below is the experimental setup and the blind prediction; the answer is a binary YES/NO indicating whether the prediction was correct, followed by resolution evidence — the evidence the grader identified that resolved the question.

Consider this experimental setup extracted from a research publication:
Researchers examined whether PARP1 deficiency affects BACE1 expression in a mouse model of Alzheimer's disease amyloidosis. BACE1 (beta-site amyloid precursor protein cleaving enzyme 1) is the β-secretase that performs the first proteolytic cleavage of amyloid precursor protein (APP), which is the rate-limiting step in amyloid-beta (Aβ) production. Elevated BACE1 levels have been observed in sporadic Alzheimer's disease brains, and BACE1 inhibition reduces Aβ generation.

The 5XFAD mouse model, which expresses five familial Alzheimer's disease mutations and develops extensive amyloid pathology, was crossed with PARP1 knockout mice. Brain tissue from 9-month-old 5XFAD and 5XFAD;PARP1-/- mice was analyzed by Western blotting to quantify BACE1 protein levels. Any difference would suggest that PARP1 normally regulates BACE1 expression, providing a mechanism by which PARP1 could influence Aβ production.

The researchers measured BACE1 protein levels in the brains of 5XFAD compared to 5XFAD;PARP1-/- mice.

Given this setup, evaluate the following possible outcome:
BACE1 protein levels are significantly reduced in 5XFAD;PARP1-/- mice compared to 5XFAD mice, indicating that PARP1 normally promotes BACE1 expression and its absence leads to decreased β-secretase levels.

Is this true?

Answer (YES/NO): YES